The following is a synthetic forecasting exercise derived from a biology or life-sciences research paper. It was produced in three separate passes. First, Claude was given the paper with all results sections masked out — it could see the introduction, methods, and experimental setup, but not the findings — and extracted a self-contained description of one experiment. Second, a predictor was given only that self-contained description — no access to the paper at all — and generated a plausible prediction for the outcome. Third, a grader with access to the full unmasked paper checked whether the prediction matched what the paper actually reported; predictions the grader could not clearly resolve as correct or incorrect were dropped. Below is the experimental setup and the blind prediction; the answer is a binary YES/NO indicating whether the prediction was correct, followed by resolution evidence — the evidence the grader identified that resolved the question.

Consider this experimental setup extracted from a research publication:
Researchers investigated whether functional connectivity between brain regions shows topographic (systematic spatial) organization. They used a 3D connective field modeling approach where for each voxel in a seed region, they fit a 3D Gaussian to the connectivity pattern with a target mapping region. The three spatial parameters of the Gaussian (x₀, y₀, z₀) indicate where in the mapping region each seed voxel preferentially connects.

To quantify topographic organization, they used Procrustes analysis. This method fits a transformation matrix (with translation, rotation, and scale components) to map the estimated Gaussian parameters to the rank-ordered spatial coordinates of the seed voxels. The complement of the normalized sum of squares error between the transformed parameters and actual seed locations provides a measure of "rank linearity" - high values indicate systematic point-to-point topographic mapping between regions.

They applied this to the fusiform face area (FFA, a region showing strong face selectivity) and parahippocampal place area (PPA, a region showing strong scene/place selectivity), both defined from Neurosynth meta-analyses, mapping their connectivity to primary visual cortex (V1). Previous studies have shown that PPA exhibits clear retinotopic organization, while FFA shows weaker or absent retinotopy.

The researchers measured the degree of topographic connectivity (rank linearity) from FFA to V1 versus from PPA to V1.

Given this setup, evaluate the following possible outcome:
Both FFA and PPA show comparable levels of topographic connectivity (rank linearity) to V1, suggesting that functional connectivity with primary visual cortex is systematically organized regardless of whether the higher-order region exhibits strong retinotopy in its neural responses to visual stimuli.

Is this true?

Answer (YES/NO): NO